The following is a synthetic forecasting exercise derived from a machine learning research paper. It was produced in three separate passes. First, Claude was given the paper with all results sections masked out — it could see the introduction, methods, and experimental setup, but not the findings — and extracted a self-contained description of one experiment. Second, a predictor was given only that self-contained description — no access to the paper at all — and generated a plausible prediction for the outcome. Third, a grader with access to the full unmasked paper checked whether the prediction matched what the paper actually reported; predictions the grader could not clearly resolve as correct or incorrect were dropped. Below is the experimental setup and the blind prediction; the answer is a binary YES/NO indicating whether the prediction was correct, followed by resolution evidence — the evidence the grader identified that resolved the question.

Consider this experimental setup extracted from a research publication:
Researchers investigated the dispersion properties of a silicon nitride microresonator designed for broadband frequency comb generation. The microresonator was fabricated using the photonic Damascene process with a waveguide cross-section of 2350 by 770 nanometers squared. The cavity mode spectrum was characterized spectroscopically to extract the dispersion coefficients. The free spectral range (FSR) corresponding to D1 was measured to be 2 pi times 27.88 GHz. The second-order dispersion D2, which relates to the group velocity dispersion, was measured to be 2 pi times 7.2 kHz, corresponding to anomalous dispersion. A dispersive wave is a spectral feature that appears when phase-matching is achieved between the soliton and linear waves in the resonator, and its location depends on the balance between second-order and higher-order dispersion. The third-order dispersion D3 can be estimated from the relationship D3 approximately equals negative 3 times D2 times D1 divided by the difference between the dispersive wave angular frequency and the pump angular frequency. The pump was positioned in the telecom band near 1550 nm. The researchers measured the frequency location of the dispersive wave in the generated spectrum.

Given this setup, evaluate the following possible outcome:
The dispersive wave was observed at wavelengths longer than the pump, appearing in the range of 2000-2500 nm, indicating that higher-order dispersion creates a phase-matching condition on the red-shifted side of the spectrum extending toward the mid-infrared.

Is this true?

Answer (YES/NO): NO